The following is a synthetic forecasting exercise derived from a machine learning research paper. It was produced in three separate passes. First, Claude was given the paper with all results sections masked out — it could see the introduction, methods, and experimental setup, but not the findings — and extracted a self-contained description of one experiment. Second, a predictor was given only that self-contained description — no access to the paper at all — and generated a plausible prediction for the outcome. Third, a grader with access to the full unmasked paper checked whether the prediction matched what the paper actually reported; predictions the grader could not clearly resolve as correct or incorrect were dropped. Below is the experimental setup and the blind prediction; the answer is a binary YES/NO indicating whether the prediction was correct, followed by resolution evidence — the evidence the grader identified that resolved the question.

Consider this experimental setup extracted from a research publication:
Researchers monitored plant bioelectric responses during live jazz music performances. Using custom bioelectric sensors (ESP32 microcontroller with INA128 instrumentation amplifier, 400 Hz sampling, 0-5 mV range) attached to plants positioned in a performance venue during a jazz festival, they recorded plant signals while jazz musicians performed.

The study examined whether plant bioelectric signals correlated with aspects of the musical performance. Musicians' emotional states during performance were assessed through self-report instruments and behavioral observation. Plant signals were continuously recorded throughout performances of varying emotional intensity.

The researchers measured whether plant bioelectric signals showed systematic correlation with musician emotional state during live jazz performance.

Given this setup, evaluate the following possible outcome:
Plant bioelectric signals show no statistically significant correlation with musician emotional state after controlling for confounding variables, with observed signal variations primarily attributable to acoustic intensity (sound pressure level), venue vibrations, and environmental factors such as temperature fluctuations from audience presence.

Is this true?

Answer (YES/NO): NO